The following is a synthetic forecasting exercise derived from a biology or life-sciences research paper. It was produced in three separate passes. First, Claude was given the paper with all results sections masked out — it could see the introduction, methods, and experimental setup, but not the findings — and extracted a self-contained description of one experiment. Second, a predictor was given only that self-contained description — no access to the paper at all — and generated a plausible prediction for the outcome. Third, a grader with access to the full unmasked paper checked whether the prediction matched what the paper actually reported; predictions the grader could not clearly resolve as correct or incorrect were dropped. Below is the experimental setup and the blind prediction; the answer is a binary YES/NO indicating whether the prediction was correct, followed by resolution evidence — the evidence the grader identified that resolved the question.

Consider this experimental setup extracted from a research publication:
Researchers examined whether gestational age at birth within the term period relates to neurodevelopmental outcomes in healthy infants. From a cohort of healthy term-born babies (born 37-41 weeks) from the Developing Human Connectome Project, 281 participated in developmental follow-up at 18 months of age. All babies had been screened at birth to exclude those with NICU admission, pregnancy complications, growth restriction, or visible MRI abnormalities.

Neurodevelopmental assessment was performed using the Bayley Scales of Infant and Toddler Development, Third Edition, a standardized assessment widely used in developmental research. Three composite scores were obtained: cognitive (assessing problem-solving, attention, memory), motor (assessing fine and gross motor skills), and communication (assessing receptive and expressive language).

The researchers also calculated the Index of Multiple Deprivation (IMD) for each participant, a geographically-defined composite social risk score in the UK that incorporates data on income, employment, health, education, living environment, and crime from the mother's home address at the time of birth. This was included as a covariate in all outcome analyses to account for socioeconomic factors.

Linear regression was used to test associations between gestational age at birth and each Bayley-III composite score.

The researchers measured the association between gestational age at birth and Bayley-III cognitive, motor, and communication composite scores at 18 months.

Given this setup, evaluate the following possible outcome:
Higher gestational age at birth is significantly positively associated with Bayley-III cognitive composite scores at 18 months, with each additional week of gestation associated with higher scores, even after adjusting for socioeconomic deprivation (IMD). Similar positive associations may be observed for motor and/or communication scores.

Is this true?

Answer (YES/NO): YES